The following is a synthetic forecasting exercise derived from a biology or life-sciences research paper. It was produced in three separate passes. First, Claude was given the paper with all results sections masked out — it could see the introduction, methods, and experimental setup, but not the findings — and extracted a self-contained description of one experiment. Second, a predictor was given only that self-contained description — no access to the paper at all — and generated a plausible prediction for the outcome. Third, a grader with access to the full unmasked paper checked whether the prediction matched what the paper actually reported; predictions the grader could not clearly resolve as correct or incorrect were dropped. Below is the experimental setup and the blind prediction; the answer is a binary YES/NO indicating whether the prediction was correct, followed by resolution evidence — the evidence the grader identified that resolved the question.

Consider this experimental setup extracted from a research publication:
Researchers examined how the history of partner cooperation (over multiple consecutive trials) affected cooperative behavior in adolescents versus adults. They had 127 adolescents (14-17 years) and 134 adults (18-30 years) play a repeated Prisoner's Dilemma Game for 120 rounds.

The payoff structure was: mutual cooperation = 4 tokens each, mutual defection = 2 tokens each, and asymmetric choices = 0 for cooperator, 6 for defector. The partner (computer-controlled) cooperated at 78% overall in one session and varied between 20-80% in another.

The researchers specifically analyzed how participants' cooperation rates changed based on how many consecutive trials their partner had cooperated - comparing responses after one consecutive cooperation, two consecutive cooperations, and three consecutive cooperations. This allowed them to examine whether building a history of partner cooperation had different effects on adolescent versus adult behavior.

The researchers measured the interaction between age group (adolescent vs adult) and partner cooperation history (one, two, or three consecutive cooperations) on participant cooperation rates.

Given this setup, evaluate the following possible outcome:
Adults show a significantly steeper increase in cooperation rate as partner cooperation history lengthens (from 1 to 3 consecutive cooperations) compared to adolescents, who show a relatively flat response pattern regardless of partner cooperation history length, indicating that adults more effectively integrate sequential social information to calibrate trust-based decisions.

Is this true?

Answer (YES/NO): YES